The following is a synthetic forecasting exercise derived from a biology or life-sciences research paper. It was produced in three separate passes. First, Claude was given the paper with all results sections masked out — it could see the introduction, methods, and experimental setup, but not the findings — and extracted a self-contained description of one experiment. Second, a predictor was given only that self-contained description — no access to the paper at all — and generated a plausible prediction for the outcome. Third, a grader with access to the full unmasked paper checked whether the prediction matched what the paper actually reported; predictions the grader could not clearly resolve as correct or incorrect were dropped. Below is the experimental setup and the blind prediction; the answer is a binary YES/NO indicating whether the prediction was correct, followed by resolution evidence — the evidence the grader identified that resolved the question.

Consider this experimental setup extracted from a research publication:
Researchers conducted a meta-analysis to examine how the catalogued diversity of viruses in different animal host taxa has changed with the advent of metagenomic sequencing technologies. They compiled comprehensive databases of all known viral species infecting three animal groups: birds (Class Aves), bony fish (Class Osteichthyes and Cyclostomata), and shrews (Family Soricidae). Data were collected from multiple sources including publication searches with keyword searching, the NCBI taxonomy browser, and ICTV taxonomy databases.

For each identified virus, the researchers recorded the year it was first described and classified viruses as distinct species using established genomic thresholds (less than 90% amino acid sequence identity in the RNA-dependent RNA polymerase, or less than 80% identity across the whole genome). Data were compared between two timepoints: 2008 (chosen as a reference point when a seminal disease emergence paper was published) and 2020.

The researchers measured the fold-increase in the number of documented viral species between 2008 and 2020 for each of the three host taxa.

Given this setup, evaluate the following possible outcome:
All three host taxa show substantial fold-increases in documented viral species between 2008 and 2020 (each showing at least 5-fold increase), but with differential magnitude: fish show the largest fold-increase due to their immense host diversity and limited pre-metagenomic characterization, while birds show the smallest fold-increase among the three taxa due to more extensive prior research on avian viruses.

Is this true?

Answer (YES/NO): NO